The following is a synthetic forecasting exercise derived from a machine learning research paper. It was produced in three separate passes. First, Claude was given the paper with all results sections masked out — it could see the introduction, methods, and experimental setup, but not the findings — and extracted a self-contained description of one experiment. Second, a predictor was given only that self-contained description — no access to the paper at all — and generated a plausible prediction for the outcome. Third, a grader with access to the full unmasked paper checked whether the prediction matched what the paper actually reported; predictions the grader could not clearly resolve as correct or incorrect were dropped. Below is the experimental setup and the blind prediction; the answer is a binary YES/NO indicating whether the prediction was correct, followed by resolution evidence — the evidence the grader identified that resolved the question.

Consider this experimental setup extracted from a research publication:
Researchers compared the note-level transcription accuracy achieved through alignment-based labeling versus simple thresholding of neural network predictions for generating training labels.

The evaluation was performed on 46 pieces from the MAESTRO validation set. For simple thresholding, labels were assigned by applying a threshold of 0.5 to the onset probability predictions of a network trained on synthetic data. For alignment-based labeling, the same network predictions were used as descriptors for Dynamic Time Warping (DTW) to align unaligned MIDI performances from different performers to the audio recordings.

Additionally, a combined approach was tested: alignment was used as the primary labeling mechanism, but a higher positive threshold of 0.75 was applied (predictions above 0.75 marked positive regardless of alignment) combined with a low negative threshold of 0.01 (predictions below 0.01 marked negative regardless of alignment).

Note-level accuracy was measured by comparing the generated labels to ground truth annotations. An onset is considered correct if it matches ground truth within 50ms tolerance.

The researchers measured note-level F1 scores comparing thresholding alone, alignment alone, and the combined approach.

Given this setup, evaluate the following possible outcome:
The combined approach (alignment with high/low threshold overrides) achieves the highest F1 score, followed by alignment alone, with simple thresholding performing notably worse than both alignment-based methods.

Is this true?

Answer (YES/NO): NO